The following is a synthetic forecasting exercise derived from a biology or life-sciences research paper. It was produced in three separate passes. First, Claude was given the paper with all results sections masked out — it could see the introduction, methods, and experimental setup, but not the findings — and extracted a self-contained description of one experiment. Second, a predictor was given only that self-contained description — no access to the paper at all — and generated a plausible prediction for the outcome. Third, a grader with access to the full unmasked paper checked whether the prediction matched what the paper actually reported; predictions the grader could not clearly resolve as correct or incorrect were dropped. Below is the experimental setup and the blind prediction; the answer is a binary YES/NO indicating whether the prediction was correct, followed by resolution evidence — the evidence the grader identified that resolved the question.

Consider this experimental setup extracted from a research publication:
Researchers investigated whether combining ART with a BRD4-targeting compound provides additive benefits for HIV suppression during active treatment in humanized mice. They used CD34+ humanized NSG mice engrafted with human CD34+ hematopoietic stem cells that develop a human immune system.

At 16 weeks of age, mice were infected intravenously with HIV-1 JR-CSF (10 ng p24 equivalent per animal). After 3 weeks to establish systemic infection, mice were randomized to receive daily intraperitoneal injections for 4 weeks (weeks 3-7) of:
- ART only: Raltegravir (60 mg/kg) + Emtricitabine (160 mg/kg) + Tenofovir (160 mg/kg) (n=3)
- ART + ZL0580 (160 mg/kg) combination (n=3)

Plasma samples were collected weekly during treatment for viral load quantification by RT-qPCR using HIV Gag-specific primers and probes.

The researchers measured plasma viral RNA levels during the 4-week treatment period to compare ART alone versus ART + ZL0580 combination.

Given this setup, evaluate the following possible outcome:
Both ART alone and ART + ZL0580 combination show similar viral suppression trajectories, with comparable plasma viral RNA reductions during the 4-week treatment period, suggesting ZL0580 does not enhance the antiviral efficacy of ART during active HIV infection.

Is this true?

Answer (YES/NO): YES